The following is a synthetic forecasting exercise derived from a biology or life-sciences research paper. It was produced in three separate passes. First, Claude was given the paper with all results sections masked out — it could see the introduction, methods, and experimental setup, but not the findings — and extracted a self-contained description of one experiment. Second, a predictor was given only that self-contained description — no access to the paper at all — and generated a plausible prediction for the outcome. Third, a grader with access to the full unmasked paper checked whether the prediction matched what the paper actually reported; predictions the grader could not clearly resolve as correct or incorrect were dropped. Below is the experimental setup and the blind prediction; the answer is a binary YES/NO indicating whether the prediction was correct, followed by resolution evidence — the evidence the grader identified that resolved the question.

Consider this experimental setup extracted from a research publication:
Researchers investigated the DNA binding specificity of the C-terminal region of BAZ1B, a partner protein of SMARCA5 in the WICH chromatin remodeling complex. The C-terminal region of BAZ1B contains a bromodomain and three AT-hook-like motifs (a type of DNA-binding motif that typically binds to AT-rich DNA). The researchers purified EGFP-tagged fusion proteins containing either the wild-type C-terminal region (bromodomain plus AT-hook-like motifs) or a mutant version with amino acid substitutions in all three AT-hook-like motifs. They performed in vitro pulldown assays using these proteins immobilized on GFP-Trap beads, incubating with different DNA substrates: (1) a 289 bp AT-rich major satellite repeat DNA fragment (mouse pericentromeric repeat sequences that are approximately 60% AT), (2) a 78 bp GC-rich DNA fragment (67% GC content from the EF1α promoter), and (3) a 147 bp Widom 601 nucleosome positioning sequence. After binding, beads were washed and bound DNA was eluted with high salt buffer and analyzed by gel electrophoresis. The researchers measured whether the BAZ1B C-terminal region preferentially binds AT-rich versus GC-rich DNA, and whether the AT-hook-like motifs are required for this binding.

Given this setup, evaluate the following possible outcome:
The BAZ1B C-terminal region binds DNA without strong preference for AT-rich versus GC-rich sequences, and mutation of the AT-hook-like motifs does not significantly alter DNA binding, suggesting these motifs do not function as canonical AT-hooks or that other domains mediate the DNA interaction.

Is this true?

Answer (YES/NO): NO